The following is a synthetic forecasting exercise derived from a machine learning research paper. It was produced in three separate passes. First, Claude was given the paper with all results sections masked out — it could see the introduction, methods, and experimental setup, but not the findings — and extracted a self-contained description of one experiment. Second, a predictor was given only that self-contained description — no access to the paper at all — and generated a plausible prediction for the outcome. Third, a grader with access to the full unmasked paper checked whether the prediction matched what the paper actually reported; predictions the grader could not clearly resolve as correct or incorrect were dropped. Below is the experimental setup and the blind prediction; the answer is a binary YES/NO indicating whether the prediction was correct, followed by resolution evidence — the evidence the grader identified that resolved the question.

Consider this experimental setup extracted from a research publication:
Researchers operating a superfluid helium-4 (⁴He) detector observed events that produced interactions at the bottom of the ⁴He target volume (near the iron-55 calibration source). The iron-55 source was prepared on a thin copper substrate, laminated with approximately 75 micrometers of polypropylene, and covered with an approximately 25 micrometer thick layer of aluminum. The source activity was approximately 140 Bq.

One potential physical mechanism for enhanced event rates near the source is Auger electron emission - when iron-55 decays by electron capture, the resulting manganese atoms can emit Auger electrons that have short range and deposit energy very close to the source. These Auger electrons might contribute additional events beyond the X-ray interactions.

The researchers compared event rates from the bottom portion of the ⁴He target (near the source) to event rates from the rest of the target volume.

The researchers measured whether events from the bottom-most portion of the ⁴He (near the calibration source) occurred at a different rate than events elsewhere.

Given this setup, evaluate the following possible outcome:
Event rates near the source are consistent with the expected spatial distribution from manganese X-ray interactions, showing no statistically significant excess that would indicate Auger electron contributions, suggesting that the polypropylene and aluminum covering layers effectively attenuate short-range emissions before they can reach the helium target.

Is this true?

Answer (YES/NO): NO